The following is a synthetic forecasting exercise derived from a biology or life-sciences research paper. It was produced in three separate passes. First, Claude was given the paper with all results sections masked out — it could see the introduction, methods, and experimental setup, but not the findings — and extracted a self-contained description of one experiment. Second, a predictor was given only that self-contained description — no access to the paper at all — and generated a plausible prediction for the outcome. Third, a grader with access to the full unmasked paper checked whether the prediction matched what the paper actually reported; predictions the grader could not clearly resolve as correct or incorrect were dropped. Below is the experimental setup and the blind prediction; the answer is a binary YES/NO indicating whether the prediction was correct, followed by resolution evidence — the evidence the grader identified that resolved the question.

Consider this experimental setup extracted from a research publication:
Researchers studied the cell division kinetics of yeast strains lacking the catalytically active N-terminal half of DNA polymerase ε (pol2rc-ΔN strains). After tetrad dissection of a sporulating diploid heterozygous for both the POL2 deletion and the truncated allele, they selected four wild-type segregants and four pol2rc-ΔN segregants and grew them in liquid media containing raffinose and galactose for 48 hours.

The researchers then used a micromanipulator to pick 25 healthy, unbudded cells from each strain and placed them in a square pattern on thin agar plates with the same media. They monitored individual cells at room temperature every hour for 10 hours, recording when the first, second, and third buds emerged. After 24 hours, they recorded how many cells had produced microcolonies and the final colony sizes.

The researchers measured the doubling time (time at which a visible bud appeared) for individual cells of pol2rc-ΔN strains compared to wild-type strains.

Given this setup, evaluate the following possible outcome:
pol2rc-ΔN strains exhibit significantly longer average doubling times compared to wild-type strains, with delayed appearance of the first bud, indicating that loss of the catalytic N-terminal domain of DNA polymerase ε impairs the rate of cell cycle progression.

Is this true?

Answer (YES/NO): NO